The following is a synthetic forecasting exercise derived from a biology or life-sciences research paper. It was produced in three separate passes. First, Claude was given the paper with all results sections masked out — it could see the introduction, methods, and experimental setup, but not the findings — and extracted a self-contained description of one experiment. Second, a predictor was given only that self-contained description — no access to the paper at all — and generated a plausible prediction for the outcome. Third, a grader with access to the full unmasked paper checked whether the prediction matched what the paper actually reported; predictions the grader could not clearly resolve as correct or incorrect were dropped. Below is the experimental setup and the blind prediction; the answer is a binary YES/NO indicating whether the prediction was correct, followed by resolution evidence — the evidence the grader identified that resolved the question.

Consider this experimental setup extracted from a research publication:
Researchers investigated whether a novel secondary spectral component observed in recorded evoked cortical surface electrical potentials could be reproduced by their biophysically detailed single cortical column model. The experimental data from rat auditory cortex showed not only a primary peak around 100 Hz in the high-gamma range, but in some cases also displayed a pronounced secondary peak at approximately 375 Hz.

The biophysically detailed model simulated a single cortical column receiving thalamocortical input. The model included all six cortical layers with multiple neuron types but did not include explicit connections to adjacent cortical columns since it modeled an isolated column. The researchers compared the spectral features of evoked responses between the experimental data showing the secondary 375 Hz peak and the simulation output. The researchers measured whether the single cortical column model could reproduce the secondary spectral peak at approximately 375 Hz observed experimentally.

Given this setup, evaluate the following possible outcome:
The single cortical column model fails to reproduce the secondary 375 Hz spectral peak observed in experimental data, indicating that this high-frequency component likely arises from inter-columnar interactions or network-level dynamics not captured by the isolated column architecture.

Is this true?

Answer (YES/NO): YES